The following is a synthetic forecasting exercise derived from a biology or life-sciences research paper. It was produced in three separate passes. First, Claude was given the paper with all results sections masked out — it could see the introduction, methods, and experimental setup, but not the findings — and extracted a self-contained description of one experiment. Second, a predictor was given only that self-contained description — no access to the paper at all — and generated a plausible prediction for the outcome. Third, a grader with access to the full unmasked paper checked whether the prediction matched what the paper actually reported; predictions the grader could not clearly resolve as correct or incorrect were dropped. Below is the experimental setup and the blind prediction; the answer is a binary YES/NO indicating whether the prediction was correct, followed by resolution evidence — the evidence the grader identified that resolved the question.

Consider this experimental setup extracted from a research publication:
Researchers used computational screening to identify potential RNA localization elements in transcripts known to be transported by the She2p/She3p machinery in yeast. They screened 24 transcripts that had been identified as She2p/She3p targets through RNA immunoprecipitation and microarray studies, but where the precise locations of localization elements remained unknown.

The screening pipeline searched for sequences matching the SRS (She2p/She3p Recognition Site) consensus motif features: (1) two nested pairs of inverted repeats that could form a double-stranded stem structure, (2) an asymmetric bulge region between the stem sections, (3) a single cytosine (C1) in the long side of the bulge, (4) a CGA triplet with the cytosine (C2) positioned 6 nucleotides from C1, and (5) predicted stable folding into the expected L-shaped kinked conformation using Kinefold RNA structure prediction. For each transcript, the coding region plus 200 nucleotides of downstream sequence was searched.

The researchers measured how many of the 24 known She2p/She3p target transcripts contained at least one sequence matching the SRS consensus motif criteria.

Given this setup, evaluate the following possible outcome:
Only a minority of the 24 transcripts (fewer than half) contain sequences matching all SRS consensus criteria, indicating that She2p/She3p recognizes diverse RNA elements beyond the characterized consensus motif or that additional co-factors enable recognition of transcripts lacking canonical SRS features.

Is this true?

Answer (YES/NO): NO